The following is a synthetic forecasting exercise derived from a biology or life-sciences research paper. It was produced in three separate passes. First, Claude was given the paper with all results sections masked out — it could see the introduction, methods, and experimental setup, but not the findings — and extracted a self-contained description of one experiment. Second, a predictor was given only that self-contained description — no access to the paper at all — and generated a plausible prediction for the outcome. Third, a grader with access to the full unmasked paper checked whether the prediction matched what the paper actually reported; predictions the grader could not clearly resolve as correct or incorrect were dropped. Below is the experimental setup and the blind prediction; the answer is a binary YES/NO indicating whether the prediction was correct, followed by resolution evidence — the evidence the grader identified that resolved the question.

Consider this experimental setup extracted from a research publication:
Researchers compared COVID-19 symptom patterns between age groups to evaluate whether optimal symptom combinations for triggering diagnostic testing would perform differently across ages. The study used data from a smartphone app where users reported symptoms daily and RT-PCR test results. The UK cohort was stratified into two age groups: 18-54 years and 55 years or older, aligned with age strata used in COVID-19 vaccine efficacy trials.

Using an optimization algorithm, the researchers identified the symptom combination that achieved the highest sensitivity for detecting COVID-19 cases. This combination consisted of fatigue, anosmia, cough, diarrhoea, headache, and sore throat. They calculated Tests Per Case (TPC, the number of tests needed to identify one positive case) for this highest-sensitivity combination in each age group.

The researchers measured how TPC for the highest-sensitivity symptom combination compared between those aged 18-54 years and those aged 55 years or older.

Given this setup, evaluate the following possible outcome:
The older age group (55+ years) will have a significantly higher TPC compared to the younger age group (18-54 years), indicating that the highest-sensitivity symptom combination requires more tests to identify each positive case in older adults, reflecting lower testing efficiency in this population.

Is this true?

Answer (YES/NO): YES